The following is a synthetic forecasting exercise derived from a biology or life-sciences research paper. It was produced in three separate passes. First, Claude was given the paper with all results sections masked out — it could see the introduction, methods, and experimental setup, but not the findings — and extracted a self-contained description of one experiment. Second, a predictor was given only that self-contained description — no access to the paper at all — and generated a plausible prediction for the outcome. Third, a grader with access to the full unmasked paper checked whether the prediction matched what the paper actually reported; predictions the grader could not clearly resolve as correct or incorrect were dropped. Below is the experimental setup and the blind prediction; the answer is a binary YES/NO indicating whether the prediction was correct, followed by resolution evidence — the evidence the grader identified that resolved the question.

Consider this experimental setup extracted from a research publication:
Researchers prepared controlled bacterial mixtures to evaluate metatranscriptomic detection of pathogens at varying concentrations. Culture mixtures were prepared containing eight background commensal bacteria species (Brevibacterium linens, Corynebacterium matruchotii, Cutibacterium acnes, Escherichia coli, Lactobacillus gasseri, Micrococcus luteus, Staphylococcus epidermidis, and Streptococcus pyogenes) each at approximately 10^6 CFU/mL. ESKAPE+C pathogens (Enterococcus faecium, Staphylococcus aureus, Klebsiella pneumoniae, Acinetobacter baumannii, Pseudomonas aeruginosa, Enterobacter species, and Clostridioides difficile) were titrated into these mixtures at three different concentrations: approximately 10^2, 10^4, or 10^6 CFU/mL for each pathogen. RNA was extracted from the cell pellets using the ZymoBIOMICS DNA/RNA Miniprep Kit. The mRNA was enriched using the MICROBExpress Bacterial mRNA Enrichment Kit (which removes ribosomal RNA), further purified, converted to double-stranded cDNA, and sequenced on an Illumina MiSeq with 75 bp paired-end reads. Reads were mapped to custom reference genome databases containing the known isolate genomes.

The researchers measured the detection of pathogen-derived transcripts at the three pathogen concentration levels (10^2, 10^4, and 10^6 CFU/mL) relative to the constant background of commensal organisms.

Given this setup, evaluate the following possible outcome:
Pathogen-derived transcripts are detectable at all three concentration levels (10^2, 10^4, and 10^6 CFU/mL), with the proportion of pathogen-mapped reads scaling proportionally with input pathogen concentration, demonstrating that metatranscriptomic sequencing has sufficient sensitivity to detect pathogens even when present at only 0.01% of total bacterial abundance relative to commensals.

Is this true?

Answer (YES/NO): NO